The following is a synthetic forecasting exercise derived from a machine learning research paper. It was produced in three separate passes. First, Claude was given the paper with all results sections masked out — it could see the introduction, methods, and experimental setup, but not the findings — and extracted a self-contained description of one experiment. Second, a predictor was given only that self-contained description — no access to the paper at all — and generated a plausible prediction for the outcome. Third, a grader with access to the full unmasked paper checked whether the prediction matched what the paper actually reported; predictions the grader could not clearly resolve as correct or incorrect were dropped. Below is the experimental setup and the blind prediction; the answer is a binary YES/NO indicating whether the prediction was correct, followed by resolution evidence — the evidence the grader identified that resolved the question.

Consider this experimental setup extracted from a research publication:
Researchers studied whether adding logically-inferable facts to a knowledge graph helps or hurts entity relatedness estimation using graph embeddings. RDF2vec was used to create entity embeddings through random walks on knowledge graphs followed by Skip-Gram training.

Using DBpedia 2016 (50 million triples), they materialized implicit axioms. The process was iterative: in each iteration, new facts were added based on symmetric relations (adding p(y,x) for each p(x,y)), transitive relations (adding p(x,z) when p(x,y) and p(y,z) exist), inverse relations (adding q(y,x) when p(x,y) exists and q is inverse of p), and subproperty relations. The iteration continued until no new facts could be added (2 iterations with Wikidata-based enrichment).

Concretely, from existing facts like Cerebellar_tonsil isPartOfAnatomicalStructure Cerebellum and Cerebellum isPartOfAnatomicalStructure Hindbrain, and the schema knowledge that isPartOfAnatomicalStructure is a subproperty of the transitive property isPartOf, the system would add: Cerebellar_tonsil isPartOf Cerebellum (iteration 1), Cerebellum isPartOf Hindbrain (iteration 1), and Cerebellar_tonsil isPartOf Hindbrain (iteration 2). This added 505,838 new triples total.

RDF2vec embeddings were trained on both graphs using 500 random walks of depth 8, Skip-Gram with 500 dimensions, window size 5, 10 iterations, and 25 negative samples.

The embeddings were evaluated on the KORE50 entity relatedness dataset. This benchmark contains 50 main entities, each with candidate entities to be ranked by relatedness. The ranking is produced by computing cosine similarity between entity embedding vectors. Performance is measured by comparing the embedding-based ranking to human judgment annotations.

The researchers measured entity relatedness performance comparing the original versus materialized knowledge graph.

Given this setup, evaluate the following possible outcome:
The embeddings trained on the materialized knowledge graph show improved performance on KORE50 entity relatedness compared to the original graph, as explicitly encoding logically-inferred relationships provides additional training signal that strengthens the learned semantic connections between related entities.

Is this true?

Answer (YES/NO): NO